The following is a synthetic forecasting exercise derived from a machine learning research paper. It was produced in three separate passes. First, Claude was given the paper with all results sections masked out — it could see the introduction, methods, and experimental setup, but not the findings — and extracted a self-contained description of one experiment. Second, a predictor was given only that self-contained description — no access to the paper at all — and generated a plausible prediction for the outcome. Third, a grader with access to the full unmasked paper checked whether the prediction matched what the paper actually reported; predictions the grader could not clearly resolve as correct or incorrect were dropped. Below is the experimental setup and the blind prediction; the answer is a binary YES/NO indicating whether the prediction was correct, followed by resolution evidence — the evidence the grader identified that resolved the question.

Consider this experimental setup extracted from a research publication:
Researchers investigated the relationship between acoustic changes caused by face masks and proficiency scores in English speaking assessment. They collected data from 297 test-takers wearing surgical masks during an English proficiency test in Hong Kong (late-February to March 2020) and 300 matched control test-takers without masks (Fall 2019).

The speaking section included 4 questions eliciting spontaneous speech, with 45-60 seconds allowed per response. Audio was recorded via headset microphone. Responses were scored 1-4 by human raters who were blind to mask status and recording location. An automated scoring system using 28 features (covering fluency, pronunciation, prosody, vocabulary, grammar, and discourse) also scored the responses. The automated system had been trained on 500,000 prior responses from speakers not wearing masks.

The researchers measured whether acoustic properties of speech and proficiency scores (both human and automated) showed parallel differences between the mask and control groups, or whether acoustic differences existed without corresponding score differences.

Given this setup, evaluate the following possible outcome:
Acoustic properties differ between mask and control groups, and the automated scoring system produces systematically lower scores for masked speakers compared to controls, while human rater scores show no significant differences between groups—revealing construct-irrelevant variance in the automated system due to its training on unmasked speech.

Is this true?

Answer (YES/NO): NO